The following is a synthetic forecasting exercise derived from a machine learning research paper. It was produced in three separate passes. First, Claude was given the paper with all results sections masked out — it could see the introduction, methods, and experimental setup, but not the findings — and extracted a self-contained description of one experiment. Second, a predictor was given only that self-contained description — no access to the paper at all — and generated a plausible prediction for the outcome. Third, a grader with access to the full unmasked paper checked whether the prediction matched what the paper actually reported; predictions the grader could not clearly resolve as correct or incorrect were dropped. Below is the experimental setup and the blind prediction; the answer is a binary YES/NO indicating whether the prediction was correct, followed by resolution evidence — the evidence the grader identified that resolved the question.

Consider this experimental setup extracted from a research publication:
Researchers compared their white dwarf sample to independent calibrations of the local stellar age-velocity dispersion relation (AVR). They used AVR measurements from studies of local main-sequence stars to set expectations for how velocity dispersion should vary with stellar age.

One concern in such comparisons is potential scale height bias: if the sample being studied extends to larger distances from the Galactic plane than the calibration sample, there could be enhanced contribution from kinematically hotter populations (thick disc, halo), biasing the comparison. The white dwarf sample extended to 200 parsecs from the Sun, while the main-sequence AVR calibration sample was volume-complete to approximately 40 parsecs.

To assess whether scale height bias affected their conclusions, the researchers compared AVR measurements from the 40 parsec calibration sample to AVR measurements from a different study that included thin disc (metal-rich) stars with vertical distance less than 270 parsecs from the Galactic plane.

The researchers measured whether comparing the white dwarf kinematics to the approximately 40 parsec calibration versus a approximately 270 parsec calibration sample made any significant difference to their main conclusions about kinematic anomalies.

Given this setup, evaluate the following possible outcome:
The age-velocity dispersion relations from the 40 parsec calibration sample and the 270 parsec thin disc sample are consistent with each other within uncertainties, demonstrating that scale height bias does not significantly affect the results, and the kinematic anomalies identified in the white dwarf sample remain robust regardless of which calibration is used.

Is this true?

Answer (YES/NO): YES